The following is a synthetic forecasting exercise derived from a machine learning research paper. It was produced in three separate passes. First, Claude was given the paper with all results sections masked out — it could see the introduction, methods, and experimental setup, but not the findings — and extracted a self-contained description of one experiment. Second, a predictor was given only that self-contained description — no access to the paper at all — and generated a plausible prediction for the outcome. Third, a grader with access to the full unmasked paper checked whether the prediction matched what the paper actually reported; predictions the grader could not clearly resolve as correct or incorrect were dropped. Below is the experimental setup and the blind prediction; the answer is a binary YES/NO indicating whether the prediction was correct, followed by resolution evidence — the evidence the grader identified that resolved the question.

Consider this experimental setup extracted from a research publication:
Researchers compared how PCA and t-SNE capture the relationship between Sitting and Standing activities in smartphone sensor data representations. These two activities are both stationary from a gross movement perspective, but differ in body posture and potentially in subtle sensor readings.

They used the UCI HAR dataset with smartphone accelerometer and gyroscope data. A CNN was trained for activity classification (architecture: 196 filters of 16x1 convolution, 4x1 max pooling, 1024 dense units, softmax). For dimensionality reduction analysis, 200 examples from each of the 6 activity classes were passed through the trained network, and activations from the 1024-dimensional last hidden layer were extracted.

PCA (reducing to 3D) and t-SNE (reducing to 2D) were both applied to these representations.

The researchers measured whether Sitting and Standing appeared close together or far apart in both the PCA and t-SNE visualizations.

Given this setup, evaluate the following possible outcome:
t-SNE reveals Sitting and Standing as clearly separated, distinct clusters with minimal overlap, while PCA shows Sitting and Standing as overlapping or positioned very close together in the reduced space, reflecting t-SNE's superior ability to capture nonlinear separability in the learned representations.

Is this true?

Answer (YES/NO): NO